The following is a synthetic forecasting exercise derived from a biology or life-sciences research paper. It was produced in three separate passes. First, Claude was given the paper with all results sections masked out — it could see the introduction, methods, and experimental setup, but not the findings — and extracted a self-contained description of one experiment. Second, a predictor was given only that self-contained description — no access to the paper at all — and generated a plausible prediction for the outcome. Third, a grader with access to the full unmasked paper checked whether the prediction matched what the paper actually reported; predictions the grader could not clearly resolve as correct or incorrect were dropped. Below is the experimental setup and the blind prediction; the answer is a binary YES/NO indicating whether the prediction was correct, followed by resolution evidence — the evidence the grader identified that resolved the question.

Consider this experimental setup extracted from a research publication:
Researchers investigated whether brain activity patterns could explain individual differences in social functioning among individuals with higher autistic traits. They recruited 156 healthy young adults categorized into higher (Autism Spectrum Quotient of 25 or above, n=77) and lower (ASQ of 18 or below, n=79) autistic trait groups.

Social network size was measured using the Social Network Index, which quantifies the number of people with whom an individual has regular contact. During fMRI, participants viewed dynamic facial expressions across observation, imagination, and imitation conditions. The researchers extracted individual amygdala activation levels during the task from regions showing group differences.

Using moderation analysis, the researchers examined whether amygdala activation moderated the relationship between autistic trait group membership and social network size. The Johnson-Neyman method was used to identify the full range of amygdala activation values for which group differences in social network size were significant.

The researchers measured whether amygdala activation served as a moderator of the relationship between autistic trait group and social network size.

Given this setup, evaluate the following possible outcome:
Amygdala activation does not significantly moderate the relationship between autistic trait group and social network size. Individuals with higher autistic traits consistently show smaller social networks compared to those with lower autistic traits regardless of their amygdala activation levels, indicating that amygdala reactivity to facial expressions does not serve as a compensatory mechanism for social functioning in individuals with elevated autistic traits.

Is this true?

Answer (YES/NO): NO